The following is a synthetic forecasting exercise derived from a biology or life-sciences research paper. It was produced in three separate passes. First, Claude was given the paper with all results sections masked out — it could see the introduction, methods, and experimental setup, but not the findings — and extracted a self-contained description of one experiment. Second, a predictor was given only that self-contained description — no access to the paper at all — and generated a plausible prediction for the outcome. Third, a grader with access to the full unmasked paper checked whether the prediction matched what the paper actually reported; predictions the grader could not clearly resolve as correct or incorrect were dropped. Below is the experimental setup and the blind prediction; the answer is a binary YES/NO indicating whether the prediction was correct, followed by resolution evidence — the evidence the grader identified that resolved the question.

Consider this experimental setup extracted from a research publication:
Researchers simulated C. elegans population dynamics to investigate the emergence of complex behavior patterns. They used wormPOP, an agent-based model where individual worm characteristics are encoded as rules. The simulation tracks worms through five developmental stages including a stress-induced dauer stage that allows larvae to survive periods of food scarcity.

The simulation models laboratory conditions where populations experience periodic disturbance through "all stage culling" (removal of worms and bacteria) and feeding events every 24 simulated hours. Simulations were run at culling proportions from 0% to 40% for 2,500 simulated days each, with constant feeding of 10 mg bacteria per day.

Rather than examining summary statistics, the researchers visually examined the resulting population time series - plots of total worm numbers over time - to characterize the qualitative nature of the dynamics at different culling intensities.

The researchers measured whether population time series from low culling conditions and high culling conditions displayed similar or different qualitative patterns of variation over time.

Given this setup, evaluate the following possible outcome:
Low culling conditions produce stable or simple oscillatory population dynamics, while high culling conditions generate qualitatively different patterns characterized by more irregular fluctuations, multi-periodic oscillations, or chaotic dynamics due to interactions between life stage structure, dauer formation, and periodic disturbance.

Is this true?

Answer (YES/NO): NO